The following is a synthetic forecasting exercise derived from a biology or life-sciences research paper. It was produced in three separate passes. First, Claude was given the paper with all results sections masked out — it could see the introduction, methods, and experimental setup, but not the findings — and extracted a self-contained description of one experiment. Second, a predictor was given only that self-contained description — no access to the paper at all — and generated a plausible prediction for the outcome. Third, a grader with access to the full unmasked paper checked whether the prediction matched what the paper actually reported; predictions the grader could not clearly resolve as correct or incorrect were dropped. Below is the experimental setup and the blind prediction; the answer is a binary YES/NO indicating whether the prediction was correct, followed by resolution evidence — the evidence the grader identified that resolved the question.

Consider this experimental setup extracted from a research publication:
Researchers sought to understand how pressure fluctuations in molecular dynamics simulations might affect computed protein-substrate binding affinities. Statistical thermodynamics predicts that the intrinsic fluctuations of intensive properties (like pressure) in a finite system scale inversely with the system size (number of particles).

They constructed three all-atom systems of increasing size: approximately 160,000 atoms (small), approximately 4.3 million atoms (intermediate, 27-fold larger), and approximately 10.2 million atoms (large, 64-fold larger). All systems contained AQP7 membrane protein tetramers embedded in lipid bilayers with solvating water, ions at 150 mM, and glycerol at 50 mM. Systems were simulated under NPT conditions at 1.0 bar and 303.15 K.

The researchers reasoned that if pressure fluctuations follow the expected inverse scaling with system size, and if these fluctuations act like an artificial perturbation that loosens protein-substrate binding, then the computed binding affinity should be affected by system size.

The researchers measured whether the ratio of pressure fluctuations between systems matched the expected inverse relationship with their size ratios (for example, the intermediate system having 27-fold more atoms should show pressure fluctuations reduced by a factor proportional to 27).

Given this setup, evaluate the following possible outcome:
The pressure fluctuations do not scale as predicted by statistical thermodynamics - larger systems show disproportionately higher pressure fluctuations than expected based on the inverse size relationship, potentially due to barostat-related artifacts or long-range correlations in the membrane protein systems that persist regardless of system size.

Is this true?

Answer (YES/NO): NO